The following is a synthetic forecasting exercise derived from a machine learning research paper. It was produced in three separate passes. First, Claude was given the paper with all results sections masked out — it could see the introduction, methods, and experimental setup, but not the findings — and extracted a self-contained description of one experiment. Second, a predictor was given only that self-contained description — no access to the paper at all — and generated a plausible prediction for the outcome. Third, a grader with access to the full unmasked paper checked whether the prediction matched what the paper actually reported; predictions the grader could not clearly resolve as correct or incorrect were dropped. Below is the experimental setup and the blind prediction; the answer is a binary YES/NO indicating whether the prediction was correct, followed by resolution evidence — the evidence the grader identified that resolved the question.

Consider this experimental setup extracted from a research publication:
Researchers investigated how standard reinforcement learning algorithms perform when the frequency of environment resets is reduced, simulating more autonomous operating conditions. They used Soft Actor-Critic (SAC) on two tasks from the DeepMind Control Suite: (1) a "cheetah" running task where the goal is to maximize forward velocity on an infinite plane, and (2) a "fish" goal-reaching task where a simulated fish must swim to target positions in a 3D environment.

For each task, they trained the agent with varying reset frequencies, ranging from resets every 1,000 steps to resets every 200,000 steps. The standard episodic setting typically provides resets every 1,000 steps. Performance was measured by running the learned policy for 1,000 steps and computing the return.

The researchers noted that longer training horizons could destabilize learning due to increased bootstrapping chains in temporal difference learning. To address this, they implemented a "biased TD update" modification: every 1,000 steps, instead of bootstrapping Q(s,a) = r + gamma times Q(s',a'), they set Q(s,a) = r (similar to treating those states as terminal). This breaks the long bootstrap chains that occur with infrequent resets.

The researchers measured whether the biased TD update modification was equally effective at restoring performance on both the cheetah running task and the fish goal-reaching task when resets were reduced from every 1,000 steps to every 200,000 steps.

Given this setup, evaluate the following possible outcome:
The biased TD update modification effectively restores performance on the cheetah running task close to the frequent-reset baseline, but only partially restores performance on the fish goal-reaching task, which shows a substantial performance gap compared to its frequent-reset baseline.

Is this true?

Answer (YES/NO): NO